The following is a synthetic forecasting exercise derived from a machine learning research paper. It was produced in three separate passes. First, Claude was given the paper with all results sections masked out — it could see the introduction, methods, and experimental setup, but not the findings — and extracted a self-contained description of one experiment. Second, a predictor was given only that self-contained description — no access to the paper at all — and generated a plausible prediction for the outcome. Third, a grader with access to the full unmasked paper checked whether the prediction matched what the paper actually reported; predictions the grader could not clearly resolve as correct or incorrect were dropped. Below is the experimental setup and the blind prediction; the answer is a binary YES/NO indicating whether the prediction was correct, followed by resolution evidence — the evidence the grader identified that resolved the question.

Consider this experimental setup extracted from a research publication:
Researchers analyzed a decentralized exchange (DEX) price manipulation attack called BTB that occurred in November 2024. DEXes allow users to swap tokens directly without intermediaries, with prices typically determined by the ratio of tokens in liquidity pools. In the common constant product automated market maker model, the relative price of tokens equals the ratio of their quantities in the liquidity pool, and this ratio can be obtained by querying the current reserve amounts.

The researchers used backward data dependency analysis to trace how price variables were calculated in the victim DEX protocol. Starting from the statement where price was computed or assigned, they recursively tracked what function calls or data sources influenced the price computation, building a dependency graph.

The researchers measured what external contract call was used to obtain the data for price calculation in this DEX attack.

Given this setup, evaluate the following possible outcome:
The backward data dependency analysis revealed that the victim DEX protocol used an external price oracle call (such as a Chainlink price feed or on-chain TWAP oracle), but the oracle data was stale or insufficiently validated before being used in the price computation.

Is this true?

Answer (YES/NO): NO